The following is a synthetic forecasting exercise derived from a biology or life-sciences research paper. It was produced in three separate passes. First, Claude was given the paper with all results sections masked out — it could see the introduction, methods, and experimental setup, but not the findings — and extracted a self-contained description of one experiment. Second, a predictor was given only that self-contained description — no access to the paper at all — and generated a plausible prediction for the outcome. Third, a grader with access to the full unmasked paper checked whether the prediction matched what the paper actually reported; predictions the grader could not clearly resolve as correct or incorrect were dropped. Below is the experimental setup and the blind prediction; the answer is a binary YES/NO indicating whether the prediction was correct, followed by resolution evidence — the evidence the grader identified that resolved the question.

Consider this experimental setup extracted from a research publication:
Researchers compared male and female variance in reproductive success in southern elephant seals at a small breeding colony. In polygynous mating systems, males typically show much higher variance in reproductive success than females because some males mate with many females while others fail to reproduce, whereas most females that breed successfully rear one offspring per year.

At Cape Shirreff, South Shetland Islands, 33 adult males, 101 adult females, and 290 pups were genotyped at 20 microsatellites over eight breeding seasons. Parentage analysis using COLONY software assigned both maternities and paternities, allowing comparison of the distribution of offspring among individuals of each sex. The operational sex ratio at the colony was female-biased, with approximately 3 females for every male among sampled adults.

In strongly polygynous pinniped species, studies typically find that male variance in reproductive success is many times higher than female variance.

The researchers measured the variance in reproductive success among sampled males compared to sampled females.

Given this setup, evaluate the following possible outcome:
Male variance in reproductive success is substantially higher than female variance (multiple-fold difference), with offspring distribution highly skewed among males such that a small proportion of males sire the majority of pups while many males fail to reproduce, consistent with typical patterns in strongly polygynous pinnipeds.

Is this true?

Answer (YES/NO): NO